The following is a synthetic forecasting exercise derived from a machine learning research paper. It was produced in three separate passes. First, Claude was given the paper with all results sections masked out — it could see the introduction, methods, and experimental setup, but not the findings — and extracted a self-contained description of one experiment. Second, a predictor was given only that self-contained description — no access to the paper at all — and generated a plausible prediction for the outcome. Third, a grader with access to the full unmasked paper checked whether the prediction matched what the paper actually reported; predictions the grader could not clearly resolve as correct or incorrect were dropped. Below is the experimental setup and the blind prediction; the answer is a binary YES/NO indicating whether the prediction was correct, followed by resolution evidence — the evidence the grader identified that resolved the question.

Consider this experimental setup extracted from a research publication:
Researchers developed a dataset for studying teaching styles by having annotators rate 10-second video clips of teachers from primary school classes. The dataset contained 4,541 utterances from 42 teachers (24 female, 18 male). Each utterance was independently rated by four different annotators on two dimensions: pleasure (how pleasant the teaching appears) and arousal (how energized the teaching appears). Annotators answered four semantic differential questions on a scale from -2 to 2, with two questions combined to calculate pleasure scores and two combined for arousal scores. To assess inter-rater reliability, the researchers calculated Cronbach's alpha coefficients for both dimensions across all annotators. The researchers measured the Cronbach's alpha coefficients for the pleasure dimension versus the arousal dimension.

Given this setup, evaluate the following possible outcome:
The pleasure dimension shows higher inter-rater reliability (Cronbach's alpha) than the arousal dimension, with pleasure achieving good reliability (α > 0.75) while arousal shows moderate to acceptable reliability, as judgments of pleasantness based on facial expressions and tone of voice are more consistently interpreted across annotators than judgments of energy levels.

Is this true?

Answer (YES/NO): NO